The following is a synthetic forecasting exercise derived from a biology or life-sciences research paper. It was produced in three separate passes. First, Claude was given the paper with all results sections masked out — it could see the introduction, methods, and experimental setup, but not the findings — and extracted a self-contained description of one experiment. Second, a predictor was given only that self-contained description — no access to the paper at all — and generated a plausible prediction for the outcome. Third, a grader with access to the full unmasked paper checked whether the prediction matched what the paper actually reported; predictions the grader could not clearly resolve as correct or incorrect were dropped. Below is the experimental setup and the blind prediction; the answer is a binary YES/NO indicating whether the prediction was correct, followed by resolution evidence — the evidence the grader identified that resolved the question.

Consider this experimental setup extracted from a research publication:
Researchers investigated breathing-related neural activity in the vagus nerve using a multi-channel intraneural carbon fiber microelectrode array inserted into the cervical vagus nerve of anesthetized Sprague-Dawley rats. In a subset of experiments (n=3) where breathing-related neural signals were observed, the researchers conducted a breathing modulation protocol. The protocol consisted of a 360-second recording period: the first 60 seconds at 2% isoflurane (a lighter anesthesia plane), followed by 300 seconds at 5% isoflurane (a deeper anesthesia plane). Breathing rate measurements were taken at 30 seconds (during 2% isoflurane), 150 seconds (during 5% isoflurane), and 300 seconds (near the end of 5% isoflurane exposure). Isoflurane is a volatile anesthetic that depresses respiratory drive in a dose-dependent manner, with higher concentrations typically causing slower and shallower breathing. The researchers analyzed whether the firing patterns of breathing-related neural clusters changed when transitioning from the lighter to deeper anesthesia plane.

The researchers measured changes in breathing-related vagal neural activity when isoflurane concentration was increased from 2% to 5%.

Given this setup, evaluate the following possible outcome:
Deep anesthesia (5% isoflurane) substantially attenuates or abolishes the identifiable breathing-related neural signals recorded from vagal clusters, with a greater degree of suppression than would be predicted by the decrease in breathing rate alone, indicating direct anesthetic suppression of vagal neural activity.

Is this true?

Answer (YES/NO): NO